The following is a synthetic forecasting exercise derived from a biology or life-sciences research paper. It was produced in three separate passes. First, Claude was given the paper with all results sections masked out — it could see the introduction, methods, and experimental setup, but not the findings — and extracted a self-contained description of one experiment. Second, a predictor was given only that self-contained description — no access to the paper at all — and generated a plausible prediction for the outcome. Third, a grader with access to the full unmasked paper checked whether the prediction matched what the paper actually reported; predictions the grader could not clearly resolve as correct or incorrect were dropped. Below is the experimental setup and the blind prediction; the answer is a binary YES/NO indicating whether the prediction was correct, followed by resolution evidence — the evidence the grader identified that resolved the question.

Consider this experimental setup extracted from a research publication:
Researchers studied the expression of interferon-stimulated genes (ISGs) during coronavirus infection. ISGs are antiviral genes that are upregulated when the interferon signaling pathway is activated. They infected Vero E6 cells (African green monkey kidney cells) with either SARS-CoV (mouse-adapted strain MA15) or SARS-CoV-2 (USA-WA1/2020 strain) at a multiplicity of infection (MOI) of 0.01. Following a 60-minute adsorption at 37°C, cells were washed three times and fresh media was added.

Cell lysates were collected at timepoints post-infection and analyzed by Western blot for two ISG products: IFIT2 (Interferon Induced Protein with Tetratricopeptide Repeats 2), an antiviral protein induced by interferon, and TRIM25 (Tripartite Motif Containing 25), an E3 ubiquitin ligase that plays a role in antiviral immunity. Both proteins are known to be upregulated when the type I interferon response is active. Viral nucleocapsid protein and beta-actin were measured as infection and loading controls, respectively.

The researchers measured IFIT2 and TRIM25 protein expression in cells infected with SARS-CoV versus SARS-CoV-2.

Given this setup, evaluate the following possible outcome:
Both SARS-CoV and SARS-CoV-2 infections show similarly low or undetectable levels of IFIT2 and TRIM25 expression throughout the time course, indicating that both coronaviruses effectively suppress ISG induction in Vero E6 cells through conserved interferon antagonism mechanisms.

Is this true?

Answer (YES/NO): NO